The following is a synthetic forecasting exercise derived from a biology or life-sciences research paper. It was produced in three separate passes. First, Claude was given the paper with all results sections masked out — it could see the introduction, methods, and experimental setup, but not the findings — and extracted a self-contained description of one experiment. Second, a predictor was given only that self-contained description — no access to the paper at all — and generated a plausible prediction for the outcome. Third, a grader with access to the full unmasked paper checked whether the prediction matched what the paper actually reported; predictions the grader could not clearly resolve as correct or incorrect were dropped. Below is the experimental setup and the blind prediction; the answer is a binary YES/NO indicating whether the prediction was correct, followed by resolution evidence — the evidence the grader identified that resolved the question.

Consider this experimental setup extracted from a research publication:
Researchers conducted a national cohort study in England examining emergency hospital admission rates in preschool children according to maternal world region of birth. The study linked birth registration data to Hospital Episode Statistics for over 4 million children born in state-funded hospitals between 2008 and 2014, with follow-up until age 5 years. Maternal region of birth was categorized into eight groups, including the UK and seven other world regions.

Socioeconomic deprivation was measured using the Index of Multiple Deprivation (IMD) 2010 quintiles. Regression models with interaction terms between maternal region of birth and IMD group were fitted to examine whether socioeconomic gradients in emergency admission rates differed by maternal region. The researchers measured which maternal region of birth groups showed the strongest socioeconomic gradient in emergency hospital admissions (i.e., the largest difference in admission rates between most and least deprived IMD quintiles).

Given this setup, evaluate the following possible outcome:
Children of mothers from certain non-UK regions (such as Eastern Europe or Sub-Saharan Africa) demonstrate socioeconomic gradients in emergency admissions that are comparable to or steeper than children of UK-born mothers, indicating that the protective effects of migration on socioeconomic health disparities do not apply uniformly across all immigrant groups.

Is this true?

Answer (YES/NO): NO